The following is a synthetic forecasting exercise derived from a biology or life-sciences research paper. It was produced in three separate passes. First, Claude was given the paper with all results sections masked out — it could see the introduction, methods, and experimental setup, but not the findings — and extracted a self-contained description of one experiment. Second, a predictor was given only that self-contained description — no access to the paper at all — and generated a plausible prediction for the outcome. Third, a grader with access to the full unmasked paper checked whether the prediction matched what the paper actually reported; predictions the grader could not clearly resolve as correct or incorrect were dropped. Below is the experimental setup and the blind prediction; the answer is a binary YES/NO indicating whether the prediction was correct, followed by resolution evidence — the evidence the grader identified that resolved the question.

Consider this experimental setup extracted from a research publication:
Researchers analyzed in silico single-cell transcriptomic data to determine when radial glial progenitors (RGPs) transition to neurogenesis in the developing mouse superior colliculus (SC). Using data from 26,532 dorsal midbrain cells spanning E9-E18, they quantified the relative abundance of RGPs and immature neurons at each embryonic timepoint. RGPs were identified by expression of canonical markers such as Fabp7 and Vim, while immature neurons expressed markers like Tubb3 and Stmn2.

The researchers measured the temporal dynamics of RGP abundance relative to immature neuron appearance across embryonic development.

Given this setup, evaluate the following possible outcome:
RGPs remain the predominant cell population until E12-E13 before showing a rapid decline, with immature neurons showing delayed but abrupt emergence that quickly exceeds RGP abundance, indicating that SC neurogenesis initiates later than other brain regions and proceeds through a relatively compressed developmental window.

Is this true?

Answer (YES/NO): NO